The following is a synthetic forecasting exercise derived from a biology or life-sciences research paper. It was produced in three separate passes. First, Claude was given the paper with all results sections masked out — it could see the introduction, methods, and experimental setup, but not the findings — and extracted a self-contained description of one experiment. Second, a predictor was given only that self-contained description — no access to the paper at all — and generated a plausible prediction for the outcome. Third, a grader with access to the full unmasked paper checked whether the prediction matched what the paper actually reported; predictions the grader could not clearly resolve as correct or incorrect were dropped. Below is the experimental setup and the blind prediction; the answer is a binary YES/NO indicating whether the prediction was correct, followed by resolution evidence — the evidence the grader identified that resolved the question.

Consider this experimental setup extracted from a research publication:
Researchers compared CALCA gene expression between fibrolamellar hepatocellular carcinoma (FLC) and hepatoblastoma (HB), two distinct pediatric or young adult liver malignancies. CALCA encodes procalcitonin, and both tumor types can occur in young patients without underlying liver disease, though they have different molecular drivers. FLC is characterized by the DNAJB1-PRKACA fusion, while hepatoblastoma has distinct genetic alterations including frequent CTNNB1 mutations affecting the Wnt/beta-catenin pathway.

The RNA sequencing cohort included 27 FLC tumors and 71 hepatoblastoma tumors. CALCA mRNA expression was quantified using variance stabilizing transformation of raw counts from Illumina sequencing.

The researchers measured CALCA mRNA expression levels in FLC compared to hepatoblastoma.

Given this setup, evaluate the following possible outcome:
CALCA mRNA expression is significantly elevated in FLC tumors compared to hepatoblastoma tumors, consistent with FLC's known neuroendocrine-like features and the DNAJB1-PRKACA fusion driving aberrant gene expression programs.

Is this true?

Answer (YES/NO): YES